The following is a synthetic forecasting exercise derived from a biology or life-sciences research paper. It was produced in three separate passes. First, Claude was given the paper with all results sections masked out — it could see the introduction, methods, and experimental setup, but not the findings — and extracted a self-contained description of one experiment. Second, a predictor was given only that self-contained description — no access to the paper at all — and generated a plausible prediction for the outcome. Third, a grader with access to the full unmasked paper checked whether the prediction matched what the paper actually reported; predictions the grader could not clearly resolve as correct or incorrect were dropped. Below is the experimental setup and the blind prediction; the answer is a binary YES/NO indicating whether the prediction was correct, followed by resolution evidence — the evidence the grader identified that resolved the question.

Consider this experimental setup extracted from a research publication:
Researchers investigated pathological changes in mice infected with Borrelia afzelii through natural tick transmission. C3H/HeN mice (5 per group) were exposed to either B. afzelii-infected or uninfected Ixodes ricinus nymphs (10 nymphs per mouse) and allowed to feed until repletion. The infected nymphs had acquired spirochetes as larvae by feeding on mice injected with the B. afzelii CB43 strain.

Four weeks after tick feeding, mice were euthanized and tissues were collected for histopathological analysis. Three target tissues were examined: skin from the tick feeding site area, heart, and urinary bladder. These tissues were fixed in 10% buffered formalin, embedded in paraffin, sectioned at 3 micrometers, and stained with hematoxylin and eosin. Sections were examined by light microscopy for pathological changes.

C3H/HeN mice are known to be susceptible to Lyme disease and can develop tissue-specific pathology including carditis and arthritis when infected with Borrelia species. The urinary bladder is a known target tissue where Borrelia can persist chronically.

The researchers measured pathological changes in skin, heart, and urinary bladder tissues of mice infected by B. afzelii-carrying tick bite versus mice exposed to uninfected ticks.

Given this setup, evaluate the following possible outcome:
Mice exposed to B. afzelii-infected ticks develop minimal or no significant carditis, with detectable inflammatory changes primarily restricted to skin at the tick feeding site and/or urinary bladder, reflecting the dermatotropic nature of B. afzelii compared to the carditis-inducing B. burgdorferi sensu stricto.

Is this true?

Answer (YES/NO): NO